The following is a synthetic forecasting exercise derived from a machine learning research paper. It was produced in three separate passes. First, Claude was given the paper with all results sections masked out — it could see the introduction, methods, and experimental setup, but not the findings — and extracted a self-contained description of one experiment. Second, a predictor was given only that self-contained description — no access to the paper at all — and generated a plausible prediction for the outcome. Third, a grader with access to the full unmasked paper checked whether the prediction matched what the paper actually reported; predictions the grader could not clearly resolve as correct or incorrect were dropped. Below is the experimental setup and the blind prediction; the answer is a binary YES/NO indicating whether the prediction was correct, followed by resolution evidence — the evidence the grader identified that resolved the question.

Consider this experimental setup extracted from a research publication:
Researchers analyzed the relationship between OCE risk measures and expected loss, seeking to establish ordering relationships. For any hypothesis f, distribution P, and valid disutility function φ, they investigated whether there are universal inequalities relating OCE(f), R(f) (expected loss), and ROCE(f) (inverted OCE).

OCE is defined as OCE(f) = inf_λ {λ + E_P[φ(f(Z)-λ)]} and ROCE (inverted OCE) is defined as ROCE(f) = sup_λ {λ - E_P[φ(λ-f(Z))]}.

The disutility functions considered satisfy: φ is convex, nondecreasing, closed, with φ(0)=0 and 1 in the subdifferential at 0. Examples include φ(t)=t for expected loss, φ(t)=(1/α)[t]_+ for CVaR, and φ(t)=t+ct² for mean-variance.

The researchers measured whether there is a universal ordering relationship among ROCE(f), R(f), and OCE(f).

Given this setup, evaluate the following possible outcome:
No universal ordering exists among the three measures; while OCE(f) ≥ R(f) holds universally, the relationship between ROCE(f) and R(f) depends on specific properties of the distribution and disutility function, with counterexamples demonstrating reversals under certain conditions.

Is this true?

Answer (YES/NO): NO